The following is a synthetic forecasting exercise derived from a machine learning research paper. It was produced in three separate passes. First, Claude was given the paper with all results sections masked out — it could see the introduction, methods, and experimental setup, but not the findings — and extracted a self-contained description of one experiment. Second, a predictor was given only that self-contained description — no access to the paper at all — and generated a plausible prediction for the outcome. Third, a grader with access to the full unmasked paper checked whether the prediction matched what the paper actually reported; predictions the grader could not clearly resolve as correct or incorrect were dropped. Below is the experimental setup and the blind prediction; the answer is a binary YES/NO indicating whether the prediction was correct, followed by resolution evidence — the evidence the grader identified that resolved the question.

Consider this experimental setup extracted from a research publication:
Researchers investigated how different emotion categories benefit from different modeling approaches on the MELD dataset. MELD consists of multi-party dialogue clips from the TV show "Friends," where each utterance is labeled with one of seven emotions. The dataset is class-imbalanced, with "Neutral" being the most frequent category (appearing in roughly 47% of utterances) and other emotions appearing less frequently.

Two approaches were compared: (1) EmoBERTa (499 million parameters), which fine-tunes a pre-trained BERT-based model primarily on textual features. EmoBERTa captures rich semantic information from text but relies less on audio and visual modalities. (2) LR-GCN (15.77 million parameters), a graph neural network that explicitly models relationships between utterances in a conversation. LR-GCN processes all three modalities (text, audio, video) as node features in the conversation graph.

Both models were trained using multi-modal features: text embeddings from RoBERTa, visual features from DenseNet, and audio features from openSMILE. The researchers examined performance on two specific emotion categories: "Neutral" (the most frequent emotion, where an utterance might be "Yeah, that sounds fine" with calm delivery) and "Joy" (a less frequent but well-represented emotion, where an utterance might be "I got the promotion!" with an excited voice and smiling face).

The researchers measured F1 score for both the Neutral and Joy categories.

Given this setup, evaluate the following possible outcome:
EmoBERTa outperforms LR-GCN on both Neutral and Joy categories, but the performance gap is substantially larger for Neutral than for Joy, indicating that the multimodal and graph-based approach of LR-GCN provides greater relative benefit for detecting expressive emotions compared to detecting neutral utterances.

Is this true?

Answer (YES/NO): NO